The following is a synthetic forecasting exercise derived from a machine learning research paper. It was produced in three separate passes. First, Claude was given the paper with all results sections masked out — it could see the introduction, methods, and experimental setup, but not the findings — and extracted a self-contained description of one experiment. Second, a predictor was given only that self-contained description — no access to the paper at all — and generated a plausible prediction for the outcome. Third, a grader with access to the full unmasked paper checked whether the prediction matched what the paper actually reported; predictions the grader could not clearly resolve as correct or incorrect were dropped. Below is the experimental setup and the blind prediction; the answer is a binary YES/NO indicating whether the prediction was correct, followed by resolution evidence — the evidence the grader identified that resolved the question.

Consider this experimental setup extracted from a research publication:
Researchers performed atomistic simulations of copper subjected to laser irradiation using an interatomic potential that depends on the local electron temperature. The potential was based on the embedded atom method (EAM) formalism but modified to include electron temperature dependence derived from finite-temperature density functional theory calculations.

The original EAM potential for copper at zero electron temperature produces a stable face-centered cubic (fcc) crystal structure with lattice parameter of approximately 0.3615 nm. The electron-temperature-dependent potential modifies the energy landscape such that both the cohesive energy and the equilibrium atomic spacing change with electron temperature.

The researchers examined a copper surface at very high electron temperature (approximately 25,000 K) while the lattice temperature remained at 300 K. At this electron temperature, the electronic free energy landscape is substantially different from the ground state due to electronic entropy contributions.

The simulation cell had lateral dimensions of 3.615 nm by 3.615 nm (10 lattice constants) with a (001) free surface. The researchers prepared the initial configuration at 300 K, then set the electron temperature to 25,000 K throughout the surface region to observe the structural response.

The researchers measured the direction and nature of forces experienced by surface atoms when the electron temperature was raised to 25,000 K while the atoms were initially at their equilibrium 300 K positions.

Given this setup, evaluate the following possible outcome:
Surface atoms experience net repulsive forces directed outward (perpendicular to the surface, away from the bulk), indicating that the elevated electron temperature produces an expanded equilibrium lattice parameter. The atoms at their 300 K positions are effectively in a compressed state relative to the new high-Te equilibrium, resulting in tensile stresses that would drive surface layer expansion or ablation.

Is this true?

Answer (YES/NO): YES